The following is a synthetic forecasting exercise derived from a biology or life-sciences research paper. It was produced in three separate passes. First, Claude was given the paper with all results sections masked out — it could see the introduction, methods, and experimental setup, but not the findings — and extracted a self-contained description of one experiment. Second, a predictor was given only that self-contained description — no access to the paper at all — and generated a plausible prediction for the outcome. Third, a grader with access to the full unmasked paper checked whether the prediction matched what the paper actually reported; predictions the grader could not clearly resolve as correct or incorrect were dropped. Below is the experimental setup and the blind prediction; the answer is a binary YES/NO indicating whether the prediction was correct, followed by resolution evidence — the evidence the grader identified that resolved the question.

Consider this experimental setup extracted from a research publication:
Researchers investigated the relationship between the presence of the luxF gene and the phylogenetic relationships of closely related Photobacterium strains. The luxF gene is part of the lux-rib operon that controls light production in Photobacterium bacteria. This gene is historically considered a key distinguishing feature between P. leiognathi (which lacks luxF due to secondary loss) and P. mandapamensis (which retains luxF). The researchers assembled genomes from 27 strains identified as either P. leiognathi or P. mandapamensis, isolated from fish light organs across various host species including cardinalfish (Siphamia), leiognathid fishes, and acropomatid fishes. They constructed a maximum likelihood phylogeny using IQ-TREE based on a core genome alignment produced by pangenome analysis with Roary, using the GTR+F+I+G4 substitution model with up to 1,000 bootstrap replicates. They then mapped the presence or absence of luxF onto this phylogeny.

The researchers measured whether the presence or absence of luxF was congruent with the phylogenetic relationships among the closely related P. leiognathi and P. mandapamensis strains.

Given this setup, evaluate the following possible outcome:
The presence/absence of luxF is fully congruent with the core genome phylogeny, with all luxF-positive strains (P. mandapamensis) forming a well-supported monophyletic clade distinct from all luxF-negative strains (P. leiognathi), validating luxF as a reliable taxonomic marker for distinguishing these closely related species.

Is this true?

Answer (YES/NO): NO